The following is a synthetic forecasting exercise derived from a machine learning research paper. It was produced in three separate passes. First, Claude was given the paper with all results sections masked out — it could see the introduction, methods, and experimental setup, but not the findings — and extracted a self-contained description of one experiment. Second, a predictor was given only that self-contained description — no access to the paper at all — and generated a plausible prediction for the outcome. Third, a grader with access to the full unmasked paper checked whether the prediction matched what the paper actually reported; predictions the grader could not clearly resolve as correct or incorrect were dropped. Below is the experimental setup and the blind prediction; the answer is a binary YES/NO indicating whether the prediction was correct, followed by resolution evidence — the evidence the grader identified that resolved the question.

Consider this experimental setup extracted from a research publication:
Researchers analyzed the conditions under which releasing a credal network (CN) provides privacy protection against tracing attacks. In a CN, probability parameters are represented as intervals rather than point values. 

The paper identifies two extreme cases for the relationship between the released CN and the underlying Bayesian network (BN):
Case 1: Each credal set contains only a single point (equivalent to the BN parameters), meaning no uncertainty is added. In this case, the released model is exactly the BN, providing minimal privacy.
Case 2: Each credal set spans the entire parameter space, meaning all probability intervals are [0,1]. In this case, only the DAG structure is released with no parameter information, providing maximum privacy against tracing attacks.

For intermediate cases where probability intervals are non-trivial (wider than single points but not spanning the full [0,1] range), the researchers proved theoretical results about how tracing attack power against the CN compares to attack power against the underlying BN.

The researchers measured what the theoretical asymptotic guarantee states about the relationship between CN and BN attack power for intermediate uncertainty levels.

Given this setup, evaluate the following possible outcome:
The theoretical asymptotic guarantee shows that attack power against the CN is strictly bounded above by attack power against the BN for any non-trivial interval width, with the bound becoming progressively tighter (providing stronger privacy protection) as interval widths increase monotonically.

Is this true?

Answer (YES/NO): NO